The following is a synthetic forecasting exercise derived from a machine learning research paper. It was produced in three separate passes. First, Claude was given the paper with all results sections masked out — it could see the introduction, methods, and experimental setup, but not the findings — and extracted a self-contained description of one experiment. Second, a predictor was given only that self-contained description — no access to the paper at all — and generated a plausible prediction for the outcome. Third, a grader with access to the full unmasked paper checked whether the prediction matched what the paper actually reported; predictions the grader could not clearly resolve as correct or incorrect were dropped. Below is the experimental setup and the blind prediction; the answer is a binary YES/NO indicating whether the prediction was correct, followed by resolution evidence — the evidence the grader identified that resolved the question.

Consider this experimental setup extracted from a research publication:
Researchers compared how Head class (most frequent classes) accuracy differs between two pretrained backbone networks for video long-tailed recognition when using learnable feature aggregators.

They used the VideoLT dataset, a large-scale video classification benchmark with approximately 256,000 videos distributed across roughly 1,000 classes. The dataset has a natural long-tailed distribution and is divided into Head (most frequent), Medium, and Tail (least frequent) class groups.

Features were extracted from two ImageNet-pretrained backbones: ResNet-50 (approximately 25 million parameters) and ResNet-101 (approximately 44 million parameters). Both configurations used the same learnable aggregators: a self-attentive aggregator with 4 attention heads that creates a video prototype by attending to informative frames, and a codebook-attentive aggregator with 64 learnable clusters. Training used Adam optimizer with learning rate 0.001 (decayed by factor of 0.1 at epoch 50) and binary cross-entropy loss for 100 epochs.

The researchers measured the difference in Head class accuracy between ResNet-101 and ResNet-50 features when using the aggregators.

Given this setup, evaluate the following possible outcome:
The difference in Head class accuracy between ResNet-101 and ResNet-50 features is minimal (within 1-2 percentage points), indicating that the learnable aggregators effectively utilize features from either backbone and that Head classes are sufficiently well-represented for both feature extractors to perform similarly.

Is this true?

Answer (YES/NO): YES